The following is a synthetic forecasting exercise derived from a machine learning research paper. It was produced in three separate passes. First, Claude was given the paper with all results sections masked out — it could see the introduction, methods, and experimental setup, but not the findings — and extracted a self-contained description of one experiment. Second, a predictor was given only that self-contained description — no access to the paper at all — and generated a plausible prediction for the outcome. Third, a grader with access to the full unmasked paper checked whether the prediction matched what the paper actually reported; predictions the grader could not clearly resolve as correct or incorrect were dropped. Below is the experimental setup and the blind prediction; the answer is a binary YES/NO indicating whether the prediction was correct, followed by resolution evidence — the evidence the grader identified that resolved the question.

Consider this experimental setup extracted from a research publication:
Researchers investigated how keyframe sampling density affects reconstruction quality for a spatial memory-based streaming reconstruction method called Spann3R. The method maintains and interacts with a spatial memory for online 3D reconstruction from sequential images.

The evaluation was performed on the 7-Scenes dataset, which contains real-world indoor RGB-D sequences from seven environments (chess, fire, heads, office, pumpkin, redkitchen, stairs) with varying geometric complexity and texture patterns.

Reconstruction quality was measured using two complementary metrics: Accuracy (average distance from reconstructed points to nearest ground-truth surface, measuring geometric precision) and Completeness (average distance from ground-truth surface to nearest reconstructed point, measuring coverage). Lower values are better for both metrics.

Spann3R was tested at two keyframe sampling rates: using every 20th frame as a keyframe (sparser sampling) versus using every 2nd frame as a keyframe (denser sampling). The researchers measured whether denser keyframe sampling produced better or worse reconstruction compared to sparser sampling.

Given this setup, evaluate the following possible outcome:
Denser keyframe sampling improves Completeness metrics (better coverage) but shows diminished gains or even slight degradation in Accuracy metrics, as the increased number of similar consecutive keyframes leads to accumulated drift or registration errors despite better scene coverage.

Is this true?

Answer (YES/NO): NO